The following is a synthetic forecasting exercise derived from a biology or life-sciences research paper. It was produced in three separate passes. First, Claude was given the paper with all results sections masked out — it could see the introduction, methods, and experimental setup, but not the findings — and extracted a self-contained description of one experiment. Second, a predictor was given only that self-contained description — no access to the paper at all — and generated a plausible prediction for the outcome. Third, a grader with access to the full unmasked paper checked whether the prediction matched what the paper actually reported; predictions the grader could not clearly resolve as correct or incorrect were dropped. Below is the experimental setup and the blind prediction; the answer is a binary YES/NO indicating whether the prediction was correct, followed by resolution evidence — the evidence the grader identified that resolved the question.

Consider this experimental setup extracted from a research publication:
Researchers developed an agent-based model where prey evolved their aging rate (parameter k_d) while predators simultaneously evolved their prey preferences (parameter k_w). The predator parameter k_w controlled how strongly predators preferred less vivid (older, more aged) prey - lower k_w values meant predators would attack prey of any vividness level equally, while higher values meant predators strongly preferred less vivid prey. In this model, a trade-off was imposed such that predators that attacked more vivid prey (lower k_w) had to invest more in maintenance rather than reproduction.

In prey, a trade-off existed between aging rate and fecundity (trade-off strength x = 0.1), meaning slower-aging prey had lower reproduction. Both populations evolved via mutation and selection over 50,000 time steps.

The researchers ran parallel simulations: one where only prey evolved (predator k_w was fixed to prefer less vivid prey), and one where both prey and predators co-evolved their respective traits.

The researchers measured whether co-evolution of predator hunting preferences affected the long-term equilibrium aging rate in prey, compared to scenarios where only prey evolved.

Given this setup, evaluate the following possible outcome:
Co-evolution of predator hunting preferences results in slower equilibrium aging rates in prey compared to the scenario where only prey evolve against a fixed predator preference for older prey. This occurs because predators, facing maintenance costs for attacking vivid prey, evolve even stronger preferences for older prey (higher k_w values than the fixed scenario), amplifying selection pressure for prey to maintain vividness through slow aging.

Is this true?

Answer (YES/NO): NO